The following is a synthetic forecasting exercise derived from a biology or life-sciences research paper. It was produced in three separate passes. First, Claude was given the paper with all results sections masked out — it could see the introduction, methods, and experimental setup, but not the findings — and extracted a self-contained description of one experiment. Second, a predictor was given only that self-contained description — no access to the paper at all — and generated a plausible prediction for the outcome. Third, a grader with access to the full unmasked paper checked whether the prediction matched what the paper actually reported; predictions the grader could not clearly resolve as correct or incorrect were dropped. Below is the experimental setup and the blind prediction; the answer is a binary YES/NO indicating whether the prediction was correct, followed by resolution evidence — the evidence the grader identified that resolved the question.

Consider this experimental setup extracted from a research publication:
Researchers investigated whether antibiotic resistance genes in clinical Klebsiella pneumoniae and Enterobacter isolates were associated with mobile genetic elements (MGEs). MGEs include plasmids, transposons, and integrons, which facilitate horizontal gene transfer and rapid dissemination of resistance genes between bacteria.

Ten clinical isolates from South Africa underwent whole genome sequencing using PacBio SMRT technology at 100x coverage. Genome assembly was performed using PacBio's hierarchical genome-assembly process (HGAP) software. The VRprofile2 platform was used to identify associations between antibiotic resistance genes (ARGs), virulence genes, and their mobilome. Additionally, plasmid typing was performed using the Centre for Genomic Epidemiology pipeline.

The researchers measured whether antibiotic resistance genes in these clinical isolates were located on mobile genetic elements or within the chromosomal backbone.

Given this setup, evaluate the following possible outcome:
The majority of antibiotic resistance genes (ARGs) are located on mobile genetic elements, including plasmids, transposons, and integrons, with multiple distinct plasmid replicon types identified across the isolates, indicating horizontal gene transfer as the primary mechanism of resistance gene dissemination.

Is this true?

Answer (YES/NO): YES